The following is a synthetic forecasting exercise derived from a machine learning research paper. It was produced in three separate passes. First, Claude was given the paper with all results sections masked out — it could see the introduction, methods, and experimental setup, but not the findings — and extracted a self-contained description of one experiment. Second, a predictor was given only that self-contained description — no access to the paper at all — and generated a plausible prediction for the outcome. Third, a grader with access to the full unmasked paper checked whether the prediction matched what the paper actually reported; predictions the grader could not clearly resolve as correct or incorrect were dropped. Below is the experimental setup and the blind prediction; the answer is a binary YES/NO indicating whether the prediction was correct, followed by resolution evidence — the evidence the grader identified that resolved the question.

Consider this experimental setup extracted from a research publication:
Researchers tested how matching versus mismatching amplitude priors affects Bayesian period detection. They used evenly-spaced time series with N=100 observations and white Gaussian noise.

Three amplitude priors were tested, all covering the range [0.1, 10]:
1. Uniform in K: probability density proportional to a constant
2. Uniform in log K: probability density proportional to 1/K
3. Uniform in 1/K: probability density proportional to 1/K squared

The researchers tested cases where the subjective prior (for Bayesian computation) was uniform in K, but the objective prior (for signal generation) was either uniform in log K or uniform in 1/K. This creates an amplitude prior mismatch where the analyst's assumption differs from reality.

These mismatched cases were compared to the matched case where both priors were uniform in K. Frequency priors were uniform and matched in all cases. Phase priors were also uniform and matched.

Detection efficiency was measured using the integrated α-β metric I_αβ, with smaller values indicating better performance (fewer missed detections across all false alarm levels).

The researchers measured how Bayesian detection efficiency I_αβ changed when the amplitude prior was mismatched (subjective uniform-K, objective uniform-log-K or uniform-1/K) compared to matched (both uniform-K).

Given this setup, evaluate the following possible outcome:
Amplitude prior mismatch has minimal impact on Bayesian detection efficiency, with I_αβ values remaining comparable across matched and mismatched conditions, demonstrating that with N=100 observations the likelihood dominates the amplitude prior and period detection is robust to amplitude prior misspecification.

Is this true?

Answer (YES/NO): YES